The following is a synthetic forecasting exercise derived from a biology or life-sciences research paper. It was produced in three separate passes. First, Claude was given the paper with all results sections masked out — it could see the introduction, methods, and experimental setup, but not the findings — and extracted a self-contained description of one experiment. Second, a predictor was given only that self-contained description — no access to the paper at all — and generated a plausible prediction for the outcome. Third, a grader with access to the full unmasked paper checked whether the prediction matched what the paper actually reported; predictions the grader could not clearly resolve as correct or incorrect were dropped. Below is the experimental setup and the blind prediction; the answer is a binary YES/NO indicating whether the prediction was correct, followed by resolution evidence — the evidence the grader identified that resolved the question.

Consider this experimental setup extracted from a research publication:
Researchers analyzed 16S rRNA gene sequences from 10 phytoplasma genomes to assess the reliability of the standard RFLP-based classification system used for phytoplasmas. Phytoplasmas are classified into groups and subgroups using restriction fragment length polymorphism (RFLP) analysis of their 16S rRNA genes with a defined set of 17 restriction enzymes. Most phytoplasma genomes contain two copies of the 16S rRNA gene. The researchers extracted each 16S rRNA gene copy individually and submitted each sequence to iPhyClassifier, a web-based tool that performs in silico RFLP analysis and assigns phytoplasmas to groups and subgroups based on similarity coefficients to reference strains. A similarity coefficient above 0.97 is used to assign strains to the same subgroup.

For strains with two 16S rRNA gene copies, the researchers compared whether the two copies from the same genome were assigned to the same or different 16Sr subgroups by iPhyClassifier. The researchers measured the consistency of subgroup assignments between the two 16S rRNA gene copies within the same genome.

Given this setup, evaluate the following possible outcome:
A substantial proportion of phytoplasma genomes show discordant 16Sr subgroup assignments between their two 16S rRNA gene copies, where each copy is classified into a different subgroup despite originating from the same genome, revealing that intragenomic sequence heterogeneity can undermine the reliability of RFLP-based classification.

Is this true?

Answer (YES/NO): YES